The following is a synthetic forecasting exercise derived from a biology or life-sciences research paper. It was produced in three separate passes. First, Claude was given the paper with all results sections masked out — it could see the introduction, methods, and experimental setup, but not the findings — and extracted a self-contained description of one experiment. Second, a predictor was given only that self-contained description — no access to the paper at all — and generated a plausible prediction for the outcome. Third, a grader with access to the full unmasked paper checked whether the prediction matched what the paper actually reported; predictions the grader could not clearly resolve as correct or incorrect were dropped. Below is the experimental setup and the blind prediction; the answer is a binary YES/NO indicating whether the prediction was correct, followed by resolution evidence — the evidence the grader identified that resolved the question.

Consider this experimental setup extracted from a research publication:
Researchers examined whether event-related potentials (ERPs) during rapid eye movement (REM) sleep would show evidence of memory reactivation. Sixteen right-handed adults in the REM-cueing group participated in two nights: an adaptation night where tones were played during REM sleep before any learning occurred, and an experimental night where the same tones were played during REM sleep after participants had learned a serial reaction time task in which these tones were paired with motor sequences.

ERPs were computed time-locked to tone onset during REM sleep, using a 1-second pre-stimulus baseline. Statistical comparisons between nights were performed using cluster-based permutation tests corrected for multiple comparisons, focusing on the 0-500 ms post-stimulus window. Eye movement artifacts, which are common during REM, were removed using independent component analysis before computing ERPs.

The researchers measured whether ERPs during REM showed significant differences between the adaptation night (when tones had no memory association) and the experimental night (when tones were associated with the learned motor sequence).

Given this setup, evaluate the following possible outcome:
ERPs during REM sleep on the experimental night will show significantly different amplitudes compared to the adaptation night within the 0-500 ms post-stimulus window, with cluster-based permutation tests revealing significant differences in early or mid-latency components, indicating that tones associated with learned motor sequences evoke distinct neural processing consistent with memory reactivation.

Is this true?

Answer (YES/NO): NO